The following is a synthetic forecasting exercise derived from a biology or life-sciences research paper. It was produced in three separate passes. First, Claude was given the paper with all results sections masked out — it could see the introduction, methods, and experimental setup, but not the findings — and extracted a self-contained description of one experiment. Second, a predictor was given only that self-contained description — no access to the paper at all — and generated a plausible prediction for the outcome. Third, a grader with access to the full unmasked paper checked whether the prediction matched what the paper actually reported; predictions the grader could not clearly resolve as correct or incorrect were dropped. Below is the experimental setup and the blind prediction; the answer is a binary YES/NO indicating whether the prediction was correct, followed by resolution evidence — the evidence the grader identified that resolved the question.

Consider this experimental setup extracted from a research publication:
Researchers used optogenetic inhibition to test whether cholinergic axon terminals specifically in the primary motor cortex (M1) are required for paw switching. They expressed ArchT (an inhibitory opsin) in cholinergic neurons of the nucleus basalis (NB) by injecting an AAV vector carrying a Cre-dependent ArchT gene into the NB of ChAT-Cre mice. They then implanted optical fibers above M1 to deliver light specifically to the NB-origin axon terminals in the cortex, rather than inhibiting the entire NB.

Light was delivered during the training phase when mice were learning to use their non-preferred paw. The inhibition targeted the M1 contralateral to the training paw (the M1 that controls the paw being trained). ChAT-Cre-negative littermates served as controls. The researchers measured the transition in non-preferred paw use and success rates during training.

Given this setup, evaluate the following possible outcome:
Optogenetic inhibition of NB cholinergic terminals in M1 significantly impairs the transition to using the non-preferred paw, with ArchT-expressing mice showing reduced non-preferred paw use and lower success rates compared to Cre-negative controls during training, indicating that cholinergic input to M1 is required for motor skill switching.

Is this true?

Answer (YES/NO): YES